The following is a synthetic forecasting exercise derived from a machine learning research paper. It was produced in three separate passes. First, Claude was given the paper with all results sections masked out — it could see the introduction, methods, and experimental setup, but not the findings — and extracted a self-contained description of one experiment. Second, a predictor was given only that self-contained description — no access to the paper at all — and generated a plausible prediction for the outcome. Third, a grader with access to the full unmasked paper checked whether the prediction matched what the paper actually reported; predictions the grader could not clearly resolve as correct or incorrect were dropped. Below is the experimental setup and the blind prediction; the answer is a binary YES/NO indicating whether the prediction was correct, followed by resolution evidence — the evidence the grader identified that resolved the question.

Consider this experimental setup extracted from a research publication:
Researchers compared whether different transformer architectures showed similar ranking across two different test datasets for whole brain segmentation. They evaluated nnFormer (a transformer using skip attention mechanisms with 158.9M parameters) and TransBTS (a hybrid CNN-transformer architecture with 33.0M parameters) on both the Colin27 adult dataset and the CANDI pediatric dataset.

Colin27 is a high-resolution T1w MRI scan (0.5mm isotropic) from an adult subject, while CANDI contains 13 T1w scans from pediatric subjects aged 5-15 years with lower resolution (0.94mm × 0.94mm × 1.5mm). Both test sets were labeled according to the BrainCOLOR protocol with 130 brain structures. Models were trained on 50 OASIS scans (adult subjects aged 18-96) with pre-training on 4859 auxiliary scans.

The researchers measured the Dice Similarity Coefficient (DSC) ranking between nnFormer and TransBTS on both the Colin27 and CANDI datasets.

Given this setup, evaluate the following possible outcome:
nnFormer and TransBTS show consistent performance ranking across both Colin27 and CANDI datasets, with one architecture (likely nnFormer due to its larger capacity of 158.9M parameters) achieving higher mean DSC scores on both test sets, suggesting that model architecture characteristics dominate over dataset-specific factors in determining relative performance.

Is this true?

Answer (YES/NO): YES